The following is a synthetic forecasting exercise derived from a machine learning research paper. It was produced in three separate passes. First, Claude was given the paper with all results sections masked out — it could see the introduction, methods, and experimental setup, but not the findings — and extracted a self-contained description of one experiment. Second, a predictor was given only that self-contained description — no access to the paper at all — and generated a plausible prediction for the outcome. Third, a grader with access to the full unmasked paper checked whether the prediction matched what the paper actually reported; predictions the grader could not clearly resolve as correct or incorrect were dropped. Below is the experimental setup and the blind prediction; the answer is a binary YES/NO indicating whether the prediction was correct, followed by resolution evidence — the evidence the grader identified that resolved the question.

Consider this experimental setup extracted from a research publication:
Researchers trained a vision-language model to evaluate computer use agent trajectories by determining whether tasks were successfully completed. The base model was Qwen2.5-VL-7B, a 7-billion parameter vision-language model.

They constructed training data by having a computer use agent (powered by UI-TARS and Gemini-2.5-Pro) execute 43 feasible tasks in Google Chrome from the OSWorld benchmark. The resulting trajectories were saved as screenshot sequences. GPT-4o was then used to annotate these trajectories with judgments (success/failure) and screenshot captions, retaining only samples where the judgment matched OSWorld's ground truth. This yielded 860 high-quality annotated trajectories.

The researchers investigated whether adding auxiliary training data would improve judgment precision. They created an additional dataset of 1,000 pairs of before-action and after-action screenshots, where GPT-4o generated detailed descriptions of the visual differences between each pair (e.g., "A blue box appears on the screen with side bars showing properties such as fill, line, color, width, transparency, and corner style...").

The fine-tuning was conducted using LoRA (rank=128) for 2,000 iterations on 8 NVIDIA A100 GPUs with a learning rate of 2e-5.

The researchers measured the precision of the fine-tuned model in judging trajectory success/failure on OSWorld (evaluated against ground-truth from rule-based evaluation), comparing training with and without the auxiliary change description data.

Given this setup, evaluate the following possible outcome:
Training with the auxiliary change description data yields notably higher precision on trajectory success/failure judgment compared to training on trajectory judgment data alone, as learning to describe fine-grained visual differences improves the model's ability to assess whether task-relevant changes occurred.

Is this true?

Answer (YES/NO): YES